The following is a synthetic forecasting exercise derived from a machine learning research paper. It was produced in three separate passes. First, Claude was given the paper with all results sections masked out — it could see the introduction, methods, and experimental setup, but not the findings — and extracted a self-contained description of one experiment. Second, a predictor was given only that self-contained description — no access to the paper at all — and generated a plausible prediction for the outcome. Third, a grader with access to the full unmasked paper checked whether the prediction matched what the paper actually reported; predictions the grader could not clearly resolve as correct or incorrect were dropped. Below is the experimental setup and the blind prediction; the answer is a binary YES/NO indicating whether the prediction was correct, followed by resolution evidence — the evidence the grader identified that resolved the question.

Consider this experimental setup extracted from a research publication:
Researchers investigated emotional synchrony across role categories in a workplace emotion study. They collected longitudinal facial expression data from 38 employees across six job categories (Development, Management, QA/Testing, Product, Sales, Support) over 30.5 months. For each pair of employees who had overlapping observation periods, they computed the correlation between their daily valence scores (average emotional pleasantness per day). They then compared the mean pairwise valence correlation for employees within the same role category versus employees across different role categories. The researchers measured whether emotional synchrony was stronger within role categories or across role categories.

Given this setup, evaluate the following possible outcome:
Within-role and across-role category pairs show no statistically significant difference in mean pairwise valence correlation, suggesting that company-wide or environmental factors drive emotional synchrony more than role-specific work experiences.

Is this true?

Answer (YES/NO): NO